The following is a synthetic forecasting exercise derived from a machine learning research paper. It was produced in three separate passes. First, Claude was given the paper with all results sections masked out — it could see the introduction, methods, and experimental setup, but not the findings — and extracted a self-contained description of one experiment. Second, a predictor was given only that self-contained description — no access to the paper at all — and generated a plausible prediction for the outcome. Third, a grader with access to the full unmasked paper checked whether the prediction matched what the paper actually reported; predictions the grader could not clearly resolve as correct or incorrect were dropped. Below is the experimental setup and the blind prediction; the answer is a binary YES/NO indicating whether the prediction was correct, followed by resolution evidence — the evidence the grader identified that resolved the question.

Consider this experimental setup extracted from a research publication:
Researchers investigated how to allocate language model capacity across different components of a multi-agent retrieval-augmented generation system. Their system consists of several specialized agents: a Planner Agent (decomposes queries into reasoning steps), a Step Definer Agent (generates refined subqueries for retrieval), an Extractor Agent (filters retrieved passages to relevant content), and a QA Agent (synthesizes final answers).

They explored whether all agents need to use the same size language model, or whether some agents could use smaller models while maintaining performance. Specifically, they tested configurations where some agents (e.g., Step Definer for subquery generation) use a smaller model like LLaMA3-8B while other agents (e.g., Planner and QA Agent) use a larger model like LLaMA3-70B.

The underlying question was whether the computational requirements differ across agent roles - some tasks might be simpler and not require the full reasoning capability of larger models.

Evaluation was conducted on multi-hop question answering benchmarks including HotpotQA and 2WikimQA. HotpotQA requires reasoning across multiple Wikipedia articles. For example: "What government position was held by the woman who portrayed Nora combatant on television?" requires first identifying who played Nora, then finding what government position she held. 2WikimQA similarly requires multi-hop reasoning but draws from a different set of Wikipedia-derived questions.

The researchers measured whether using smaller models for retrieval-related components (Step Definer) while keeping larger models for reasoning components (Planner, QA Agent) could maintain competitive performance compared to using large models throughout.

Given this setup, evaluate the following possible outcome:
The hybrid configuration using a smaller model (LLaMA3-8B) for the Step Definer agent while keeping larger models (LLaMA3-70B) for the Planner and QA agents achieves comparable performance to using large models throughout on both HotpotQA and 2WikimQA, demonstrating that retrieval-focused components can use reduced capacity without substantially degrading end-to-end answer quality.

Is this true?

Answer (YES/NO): YES